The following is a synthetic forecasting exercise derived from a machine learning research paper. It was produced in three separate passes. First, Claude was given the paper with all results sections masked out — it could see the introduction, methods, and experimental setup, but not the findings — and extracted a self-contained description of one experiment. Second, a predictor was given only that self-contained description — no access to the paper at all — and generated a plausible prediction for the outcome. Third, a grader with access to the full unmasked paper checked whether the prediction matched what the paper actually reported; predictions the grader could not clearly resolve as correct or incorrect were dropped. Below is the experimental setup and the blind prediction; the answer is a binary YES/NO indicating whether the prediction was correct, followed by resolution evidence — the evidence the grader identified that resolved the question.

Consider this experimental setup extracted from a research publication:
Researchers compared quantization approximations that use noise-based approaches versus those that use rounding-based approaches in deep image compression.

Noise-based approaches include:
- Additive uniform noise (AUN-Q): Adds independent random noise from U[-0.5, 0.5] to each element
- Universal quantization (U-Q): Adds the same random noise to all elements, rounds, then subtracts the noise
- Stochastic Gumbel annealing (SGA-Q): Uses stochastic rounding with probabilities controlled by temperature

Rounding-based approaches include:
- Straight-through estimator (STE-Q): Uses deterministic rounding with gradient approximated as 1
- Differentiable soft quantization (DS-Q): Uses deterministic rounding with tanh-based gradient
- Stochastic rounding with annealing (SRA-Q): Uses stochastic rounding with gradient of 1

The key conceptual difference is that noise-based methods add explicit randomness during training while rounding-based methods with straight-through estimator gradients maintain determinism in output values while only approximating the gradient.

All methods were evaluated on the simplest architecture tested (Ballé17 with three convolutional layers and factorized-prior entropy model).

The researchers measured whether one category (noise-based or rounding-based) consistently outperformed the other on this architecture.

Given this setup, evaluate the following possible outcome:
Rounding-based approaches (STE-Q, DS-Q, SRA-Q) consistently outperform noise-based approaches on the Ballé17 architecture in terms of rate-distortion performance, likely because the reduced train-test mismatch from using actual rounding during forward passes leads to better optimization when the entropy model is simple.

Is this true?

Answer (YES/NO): NO